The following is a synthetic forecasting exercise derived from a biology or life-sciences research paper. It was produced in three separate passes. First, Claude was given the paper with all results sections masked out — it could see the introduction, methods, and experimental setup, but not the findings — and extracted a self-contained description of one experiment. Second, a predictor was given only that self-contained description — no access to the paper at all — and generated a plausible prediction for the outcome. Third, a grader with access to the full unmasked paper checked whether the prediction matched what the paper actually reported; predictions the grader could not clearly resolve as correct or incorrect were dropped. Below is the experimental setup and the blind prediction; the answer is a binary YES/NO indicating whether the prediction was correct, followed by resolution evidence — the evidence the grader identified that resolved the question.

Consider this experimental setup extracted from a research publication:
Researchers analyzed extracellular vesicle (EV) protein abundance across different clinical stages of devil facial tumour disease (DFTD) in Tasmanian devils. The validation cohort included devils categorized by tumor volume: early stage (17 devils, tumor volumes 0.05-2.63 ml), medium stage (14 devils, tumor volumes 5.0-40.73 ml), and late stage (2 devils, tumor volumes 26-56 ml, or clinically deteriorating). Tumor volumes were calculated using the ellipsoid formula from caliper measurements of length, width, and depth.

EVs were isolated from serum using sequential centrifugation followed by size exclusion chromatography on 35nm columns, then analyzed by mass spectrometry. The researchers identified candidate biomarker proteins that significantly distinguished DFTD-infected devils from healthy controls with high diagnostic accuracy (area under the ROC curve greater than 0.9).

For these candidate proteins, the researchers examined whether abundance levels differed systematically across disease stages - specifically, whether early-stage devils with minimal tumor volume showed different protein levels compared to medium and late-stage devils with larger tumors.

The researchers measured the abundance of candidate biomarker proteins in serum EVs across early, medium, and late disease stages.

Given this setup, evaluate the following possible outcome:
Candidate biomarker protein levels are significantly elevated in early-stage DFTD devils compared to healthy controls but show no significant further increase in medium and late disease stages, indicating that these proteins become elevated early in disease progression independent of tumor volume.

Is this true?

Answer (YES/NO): YES